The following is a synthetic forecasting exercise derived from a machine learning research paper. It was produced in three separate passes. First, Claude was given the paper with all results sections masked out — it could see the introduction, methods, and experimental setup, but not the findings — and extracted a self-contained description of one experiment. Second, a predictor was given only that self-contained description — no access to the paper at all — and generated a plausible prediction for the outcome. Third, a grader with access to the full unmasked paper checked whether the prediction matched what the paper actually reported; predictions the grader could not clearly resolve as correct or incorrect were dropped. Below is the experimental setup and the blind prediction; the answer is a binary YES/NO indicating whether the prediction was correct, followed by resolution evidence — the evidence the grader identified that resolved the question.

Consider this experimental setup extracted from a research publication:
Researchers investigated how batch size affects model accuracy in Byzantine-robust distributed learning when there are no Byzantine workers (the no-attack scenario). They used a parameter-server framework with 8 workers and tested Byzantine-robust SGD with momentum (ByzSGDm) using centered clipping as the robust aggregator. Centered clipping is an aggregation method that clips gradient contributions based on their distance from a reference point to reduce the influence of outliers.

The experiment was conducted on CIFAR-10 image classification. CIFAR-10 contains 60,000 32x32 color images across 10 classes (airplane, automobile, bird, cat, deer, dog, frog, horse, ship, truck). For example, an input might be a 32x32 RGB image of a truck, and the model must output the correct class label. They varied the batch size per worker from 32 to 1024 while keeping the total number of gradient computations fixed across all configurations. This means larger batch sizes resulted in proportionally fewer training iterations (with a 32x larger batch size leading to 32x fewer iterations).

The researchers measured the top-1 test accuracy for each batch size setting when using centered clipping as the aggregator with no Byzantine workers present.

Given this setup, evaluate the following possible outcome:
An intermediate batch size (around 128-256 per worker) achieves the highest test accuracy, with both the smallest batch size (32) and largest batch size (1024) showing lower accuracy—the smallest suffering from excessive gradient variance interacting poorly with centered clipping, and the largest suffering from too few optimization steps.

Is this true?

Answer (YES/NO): NO